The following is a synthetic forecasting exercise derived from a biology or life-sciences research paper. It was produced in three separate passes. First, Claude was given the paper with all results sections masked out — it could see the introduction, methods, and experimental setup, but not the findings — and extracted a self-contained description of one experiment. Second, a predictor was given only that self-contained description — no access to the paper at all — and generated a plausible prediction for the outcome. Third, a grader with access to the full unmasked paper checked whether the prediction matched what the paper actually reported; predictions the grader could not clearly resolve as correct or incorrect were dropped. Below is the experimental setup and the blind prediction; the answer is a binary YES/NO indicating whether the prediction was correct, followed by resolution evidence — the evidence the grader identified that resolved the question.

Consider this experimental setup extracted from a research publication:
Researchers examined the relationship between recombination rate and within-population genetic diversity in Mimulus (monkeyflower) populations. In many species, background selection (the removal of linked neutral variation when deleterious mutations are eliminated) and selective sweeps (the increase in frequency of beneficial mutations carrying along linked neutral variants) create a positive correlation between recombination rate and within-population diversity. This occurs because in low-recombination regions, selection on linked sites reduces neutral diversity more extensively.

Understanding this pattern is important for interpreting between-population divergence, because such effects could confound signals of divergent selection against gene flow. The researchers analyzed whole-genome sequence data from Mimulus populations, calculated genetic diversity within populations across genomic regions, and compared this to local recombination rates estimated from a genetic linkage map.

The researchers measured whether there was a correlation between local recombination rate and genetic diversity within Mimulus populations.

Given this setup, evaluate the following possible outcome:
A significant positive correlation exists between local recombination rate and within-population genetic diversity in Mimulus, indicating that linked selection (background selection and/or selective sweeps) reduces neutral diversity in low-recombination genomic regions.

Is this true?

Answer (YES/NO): NO